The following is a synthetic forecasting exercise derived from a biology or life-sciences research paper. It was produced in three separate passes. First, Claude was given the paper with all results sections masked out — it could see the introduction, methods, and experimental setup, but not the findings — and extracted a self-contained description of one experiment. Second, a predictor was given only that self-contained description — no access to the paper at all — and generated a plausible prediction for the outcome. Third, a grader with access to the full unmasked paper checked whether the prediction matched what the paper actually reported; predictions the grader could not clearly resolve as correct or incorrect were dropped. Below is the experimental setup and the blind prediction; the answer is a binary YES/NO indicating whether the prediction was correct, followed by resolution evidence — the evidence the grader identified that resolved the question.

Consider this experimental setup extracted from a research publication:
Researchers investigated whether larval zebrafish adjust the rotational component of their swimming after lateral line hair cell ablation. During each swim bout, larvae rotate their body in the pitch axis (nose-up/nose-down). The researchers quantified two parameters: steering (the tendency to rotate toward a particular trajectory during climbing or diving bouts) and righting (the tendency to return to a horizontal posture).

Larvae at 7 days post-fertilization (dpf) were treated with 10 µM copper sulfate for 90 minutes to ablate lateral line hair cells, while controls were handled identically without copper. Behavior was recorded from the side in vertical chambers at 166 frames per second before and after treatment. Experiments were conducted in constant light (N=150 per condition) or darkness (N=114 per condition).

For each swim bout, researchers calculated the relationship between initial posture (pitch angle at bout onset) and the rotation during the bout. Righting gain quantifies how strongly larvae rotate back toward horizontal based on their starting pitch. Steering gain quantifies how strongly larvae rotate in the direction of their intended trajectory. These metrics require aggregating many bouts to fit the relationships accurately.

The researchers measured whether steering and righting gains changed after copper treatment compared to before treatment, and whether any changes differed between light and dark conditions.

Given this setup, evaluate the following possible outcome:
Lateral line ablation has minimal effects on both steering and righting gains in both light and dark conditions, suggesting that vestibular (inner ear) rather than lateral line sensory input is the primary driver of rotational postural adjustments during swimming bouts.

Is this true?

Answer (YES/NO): NO